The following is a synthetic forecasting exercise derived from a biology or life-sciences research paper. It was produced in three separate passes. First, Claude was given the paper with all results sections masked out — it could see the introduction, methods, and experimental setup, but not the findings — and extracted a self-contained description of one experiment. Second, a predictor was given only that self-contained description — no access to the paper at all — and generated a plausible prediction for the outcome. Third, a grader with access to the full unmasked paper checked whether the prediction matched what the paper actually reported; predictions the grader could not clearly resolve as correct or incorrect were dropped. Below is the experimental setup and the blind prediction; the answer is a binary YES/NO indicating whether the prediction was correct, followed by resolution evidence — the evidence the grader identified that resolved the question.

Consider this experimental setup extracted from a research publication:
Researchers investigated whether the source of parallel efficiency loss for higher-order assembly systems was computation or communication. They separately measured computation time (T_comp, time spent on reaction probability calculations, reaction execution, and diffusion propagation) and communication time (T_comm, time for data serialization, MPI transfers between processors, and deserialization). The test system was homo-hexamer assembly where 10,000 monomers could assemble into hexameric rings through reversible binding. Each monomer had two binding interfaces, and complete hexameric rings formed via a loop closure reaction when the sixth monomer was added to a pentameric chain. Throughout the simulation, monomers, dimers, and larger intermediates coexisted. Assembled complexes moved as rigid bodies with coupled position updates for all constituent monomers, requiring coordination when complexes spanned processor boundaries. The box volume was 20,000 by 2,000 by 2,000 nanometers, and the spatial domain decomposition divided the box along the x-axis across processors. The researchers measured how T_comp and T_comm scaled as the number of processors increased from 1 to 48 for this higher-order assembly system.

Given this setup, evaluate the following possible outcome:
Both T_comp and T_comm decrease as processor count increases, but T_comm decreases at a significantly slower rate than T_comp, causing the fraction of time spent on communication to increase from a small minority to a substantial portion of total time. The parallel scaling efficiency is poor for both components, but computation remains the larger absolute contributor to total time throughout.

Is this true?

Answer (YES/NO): NO